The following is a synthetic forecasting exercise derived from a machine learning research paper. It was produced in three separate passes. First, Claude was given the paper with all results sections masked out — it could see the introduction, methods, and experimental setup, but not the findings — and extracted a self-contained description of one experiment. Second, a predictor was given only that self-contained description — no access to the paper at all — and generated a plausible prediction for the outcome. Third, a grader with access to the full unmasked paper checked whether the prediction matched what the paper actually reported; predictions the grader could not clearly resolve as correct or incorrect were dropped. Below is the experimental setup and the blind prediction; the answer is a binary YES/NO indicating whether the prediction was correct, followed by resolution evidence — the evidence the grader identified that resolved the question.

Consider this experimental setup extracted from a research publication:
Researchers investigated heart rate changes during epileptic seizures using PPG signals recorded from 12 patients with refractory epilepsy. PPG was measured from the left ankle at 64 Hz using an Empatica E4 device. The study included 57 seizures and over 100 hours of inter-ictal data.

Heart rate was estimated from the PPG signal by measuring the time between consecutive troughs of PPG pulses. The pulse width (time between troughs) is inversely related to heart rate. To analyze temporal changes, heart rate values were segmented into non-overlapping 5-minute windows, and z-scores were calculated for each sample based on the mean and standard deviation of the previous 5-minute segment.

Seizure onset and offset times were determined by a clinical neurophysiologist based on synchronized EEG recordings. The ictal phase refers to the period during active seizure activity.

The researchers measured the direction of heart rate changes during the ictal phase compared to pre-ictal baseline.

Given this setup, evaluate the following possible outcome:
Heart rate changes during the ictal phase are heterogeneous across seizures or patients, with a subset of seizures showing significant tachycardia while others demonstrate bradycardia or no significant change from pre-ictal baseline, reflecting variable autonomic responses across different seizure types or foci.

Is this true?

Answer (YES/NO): NO